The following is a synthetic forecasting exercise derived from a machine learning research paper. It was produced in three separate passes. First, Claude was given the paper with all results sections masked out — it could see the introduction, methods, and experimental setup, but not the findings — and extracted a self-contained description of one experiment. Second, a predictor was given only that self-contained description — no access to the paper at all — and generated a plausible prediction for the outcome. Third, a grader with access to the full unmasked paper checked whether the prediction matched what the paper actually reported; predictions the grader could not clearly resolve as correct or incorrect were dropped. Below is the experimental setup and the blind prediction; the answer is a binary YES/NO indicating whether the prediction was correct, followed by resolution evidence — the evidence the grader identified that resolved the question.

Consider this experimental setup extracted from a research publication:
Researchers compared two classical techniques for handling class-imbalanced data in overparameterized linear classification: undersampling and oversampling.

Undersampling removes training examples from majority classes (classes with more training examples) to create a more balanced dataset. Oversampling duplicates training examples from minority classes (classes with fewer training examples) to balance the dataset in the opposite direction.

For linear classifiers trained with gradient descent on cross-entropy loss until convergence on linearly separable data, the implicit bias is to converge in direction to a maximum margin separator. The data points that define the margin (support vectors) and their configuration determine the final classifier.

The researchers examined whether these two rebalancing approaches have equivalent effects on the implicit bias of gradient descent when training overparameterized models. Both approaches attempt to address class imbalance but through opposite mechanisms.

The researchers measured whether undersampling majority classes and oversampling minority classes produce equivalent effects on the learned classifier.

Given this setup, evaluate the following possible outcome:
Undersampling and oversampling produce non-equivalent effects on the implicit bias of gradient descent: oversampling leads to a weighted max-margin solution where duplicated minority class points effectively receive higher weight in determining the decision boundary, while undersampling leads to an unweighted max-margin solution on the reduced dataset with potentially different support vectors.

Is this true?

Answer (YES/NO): NO